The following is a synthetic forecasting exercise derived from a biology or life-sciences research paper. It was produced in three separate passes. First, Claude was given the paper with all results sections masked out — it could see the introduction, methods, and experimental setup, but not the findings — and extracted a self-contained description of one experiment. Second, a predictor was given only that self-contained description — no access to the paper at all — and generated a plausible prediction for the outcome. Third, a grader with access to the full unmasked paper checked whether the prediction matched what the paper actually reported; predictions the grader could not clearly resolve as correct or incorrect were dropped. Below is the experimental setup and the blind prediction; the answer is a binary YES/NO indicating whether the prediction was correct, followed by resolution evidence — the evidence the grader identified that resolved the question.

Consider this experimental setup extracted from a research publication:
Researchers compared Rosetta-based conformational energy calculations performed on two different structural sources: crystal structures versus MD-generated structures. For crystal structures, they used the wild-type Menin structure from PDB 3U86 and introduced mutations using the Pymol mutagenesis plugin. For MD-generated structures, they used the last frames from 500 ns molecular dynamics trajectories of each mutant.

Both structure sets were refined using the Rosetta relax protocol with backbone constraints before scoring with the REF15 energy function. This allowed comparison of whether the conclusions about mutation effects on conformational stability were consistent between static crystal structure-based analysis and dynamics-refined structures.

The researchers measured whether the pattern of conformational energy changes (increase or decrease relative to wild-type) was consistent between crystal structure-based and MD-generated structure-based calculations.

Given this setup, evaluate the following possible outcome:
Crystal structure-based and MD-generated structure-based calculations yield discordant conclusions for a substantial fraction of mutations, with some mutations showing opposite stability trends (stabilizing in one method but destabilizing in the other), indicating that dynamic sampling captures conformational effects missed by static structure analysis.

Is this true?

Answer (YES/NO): NO